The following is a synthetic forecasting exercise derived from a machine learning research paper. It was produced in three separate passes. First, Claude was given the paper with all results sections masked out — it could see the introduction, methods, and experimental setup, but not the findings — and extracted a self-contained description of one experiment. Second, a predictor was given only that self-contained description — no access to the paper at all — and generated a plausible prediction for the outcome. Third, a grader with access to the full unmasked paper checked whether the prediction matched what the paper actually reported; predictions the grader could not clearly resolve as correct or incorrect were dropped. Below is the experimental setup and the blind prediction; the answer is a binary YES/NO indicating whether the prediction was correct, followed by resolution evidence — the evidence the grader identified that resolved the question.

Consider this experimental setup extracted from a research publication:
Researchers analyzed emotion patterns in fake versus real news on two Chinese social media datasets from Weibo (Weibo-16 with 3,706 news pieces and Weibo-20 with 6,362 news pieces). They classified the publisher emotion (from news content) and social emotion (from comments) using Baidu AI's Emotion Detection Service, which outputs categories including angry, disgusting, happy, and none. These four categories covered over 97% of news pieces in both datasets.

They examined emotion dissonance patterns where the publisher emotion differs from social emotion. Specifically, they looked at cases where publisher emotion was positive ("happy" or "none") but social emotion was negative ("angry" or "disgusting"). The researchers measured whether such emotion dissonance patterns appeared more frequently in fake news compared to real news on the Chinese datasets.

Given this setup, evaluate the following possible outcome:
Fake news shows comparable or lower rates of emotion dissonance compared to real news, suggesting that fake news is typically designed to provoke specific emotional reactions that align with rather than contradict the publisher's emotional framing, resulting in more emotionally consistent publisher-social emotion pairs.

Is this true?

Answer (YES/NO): NO